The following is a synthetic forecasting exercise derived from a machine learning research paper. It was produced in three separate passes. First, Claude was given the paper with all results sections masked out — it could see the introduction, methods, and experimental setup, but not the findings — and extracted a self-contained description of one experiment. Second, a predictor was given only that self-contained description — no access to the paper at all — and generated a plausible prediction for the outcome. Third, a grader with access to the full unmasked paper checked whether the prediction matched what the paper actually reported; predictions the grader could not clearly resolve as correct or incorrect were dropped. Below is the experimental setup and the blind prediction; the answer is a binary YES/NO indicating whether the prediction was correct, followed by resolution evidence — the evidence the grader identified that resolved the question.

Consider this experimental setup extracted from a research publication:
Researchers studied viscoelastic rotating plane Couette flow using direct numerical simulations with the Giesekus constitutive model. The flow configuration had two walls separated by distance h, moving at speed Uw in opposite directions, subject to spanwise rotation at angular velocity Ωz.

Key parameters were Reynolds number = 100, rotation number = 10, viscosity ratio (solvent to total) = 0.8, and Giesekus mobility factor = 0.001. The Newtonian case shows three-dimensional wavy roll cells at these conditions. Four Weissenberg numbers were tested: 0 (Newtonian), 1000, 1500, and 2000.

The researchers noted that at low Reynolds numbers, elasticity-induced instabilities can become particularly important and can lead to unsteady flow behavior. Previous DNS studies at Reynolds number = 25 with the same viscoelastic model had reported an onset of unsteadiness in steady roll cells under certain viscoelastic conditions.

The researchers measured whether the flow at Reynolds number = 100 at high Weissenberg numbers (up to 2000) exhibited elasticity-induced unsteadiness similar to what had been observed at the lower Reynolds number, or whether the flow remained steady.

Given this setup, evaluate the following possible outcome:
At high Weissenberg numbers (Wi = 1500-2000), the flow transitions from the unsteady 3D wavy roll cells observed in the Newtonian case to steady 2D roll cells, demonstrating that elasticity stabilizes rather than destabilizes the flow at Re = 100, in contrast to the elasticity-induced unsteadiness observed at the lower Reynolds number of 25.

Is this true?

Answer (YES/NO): NO